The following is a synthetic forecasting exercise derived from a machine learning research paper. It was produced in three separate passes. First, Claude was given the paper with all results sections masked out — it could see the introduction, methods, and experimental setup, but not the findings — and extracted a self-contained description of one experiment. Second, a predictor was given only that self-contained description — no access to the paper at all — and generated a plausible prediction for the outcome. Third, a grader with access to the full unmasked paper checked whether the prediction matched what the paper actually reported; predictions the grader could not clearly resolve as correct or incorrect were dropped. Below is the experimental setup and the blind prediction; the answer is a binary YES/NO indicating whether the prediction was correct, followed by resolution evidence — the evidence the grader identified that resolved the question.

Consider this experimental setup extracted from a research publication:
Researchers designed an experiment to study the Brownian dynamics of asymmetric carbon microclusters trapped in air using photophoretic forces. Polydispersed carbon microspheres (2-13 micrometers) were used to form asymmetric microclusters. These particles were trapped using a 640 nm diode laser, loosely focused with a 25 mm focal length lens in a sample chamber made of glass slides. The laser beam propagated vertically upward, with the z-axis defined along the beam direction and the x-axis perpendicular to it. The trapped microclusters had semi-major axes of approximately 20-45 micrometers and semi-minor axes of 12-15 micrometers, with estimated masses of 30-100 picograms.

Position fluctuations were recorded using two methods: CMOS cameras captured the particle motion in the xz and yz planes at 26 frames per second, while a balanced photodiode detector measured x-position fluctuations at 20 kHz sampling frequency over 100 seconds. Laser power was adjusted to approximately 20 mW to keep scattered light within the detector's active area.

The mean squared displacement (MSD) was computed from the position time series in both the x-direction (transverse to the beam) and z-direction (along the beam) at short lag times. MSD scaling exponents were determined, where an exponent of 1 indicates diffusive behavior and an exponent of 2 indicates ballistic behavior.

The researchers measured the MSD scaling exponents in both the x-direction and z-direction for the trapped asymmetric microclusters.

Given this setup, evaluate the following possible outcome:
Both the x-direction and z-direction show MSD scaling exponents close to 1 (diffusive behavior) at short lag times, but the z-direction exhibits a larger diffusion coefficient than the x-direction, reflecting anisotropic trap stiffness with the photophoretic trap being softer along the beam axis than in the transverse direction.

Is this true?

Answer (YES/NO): NO